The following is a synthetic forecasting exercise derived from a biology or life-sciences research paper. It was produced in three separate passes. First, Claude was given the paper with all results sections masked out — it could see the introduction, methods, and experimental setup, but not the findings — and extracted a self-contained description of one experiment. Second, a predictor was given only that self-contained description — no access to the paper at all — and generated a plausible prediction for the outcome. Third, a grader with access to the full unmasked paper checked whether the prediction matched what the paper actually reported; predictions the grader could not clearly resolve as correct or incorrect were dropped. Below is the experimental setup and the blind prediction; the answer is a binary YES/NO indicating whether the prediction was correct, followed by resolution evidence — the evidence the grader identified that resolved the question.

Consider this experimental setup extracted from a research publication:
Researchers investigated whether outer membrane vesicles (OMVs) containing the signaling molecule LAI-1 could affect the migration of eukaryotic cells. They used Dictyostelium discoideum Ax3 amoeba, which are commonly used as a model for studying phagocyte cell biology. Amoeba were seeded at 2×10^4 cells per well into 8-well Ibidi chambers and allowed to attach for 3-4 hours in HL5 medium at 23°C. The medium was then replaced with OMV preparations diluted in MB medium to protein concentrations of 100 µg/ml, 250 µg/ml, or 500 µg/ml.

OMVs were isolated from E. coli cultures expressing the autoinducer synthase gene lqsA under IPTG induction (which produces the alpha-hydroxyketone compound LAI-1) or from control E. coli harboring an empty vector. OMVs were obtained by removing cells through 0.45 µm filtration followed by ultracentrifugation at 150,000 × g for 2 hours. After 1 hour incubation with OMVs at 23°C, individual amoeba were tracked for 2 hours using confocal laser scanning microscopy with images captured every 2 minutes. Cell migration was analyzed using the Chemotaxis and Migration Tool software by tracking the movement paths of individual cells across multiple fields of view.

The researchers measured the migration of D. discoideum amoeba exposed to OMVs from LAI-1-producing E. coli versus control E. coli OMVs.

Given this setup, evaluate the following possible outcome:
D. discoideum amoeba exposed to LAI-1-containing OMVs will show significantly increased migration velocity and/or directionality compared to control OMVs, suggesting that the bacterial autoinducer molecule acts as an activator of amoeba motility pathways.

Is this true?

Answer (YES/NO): NO